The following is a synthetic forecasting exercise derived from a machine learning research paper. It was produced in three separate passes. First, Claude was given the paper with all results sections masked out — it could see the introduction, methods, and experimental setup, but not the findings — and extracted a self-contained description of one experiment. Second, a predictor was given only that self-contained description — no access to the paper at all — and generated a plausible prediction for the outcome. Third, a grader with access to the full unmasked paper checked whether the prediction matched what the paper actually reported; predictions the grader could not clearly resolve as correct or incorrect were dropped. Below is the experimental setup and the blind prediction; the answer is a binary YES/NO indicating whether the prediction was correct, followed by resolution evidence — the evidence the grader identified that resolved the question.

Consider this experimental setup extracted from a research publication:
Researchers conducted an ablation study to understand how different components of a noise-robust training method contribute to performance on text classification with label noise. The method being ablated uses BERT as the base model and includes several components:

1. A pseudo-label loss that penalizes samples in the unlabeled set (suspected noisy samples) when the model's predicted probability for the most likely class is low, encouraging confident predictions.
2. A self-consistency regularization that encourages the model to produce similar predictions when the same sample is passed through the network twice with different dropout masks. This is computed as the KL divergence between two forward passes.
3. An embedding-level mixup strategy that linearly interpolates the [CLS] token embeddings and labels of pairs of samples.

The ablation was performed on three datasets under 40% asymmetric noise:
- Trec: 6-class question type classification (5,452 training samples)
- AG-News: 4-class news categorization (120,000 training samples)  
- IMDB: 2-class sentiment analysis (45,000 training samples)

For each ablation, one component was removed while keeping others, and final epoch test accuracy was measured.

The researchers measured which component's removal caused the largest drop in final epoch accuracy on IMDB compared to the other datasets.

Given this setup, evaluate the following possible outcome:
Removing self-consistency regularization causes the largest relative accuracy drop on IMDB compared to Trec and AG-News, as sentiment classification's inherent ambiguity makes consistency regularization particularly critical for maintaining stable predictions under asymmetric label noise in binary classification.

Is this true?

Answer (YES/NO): YES